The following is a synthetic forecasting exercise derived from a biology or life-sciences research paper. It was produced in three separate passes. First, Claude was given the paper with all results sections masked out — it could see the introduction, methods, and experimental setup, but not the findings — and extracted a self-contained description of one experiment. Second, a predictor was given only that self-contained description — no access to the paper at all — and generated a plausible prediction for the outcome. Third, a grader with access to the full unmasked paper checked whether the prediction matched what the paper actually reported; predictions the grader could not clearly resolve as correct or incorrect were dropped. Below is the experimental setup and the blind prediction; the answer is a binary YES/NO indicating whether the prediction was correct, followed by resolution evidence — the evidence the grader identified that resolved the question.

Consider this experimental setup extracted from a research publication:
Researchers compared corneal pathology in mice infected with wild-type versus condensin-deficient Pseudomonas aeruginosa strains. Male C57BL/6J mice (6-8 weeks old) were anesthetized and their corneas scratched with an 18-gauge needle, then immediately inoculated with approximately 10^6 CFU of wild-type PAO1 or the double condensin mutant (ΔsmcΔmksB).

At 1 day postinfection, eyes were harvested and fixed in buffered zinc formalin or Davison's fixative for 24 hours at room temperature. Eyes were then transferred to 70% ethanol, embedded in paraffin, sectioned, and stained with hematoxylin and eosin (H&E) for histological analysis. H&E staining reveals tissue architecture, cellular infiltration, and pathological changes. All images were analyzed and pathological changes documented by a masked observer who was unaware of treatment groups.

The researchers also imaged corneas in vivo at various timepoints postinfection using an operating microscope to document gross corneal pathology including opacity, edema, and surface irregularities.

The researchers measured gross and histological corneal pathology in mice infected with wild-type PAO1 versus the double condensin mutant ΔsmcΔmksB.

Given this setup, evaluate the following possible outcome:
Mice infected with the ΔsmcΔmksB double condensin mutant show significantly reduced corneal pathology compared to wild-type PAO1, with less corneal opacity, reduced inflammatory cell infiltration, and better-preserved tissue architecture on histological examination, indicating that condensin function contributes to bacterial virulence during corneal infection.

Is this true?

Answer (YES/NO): YES